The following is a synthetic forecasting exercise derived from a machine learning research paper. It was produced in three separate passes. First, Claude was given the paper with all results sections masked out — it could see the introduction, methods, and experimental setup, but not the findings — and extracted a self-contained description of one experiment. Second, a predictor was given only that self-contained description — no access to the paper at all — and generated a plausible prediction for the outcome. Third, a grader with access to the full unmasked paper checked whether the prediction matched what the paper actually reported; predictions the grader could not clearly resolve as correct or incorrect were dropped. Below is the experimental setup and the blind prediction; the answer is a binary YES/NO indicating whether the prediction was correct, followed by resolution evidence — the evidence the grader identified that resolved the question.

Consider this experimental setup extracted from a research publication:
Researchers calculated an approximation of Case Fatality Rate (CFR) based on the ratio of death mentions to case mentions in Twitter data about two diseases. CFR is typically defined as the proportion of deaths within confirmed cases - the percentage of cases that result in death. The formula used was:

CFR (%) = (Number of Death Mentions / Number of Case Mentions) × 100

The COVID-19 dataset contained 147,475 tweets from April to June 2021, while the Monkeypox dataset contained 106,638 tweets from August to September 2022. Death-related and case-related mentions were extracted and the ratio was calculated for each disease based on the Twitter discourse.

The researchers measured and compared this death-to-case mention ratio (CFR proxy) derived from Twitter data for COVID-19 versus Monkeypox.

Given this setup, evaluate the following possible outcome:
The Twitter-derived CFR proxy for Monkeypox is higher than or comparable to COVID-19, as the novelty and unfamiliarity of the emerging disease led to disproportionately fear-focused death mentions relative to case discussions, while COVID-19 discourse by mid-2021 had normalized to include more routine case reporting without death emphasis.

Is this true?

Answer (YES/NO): NO